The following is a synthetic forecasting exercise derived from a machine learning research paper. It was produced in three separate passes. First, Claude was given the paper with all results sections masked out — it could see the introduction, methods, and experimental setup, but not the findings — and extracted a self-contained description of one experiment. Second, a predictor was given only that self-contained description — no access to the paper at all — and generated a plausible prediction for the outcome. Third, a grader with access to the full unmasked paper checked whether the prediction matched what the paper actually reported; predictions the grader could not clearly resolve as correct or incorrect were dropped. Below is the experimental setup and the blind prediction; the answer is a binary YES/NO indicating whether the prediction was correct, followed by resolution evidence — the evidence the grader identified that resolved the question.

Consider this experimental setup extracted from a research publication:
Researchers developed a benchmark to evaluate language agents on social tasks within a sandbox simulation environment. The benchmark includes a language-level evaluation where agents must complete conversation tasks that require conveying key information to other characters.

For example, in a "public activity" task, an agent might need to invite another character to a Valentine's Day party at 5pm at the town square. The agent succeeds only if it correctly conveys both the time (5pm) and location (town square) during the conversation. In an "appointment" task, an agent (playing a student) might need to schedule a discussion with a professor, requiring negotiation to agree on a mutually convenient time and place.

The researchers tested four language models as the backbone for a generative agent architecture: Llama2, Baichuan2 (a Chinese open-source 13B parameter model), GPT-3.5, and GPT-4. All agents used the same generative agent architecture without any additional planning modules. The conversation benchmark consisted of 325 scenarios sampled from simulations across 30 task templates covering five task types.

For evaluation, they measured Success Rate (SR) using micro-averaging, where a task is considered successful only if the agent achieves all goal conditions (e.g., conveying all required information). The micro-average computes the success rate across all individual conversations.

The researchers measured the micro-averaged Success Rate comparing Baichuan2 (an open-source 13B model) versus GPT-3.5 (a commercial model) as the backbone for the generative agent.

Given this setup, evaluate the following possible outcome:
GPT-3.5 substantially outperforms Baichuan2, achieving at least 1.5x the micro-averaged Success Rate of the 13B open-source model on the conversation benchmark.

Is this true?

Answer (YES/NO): NO